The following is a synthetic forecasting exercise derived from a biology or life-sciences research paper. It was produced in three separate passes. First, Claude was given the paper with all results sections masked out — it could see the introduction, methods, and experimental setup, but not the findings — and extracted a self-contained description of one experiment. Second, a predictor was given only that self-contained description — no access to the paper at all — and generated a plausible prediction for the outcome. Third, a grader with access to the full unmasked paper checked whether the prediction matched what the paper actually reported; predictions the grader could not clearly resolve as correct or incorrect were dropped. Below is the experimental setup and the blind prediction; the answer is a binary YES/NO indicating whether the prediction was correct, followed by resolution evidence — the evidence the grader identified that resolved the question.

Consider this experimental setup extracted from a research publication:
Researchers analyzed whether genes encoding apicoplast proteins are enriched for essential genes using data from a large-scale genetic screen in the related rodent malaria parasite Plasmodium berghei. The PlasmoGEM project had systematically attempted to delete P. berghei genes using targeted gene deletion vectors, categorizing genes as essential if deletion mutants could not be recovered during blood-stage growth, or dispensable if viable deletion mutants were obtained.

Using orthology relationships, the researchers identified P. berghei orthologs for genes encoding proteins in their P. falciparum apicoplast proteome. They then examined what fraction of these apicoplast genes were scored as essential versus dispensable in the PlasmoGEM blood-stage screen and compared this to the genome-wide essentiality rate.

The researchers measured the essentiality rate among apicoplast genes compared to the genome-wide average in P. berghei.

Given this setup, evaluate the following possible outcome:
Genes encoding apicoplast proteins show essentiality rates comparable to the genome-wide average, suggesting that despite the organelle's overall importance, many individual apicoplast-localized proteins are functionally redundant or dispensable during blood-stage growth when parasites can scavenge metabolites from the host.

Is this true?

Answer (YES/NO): NO